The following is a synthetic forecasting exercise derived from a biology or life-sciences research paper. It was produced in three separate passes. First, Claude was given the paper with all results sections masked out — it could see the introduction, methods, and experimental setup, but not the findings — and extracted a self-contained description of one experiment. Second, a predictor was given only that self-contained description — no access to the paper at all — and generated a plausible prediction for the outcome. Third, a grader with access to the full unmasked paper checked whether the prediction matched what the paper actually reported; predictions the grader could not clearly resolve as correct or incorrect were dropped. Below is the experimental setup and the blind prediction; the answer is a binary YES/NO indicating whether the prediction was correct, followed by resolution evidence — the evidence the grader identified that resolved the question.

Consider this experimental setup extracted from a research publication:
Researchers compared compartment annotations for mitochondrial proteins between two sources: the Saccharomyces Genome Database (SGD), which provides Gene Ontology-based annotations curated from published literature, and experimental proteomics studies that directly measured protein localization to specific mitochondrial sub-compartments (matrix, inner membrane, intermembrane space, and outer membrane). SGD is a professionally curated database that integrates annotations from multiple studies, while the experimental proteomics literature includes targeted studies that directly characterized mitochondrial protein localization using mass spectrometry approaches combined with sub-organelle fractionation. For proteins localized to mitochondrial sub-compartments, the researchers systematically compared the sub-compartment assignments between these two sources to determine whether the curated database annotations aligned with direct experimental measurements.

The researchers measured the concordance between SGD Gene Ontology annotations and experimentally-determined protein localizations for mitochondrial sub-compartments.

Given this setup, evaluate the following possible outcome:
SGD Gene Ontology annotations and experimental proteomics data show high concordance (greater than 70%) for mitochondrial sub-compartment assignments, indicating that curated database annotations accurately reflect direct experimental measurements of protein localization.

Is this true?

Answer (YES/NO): NO